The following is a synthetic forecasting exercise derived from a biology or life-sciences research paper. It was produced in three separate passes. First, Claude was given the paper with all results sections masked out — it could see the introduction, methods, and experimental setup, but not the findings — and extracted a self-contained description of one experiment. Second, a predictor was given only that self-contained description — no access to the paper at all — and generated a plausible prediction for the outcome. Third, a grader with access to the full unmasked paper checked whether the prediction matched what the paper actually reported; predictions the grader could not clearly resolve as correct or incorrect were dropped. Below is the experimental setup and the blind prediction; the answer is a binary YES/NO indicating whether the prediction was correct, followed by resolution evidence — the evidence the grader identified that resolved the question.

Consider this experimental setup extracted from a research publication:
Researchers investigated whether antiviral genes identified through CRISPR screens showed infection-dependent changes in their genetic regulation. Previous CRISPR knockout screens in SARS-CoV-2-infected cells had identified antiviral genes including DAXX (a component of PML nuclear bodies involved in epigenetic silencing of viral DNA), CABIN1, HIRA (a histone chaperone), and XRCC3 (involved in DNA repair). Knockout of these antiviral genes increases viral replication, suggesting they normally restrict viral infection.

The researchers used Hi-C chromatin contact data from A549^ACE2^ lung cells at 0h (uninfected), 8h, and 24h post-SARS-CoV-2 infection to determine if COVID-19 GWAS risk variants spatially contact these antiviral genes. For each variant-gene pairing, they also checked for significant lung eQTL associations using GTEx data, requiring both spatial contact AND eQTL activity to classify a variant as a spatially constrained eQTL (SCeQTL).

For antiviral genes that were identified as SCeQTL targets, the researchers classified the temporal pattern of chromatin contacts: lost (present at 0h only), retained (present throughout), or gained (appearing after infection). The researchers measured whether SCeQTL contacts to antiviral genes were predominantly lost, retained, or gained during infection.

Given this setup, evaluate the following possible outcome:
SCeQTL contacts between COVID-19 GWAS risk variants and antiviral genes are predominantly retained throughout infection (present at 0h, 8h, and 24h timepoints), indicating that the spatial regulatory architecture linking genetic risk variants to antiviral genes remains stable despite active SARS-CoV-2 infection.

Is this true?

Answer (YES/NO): NO